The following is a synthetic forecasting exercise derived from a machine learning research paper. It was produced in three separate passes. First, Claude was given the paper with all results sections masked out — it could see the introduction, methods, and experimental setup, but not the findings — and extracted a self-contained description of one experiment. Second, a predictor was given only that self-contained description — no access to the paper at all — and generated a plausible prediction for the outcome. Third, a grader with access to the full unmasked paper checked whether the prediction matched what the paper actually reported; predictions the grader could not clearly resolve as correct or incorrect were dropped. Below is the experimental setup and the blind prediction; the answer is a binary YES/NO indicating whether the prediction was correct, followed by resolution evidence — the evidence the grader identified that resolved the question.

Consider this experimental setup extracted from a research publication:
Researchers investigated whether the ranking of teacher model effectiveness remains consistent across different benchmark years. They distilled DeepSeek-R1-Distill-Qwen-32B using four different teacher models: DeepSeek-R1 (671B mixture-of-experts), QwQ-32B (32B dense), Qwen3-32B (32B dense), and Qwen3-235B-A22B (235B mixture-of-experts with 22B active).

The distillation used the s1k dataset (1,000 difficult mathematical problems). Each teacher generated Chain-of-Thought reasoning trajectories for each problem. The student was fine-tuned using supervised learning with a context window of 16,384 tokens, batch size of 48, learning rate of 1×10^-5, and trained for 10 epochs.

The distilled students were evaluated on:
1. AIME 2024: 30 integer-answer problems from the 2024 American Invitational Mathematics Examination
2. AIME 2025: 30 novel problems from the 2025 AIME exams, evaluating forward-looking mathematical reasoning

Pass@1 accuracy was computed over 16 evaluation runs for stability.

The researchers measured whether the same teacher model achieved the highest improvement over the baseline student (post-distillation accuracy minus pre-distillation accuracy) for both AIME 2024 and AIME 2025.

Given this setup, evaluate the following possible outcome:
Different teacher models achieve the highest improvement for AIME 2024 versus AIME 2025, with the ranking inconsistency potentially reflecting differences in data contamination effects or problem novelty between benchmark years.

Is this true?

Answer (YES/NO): NO